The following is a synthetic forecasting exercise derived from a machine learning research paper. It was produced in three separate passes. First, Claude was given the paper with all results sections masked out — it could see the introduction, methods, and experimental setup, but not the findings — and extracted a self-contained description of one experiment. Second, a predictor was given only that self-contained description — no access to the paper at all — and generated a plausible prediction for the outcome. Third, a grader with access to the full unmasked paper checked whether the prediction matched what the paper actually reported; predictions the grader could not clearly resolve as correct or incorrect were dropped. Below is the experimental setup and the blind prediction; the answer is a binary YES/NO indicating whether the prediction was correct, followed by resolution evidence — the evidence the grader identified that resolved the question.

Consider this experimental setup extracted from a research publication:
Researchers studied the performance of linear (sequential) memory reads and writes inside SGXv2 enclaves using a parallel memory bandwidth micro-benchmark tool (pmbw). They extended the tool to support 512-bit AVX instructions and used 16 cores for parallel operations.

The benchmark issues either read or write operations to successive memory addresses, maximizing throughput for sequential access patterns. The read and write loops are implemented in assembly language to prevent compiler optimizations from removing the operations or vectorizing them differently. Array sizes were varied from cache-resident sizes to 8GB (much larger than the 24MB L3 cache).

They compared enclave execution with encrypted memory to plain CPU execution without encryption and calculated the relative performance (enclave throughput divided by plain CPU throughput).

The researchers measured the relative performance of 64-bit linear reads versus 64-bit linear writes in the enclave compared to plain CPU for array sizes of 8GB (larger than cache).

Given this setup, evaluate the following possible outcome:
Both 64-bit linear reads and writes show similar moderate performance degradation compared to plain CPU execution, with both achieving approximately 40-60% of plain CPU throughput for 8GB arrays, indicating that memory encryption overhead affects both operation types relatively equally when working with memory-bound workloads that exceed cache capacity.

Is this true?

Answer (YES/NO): NO